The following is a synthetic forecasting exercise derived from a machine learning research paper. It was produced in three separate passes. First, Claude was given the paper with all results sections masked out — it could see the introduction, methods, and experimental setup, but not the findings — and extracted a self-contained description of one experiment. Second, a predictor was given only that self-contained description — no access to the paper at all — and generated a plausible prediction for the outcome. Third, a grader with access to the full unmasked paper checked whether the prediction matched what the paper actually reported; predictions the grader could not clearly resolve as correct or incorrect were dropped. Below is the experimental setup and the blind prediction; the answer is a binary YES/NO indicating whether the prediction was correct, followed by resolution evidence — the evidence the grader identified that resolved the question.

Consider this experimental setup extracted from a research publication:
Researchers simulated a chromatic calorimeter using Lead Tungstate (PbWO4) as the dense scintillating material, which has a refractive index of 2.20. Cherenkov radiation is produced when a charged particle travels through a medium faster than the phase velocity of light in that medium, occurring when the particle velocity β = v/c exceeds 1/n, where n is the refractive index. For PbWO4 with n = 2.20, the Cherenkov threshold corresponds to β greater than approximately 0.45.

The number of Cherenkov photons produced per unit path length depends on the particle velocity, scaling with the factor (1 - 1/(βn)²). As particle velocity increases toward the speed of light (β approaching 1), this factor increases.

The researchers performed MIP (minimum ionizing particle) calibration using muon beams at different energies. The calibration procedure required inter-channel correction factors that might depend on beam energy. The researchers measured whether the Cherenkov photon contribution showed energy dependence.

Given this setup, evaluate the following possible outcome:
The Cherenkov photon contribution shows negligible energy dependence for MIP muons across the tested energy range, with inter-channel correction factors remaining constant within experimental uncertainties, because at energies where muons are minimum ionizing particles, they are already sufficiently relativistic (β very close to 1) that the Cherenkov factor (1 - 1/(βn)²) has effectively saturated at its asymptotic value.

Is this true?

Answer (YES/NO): NO